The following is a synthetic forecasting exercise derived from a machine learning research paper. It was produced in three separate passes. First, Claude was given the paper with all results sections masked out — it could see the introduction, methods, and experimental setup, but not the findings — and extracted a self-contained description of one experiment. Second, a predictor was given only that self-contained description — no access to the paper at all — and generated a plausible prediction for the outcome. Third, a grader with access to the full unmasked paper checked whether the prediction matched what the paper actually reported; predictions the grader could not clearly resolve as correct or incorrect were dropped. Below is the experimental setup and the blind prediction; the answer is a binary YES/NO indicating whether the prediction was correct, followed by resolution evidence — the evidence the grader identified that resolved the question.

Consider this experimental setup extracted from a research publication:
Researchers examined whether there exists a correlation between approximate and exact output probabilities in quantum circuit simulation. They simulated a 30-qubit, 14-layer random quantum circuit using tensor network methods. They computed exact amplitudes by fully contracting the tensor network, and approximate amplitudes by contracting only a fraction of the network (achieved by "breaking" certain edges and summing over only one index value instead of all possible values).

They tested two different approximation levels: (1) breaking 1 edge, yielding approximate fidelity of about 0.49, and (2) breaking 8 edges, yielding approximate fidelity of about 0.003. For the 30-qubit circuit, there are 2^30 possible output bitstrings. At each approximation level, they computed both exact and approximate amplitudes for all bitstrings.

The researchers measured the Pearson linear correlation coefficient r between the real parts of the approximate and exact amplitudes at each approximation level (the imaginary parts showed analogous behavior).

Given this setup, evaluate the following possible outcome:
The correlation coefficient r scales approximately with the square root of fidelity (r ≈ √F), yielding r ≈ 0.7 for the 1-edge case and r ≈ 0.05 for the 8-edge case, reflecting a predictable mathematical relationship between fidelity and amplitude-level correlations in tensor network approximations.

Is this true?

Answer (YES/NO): NO